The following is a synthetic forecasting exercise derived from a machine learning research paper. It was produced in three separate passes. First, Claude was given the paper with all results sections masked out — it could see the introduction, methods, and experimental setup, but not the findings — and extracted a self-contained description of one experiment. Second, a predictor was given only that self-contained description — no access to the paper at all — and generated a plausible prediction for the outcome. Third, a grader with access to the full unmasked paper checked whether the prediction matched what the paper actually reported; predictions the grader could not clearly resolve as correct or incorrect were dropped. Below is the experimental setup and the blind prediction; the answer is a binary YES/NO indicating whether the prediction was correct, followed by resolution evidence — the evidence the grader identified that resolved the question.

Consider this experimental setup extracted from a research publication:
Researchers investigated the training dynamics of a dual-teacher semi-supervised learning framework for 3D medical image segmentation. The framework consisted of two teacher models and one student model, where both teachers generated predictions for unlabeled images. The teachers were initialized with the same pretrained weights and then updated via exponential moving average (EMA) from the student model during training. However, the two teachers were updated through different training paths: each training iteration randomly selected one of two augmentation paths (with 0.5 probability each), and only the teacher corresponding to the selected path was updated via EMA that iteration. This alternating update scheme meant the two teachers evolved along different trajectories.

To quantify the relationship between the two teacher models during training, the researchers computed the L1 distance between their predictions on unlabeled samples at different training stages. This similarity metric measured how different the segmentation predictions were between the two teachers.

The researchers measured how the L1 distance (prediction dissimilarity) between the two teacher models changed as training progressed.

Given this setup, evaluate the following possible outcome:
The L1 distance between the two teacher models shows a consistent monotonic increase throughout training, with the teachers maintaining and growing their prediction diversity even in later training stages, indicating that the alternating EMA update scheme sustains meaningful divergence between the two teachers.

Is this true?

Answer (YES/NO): NO